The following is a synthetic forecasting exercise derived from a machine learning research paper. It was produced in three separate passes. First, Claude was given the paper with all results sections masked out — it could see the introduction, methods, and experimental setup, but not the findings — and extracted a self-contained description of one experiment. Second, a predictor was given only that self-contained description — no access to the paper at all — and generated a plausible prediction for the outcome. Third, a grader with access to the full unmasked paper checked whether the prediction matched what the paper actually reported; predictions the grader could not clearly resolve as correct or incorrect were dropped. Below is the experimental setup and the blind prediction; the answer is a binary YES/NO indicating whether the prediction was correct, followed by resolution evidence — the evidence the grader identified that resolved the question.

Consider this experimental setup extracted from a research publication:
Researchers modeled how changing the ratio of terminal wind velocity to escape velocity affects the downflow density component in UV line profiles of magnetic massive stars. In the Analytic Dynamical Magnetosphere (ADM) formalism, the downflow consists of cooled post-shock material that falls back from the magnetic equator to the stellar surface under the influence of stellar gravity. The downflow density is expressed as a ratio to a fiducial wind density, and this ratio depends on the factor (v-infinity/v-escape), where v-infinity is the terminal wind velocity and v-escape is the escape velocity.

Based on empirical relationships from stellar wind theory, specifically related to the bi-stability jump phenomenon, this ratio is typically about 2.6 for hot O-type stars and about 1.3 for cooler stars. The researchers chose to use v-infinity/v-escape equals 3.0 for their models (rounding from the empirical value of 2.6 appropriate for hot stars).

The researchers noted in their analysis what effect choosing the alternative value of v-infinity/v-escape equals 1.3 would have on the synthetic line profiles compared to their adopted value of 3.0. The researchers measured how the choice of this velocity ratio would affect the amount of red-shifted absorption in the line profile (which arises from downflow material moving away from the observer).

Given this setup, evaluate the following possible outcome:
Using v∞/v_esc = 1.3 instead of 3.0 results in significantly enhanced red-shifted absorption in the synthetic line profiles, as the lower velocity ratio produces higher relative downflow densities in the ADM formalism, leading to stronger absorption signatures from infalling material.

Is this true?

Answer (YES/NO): YES